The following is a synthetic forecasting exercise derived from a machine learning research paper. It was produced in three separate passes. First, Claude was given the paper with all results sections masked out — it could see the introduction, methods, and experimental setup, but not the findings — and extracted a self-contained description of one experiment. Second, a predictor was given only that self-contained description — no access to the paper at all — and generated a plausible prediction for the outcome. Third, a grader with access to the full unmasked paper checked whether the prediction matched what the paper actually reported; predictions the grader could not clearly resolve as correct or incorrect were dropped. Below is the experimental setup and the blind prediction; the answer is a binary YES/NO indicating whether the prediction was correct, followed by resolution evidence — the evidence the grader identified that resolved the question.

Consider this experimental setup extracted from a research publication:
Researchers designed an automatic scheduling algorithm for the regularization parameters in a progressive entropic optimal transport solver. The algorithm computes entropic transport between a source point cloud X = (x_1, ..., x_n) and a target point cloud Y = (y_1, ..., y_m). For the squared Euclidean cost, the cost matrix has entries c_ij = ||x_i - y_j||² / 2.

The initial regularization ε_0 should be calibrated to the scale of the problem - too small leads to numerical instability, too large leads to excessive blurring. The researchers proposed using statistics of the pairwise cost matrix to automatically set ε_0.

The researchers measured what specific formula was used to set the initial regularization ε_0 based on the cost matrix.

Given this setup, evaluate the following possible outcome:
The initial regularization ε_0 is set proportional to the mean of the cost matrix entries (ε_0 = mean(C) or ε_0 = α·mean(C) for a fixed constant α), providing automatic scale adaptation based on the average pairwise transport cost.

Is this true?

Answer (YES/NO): YES